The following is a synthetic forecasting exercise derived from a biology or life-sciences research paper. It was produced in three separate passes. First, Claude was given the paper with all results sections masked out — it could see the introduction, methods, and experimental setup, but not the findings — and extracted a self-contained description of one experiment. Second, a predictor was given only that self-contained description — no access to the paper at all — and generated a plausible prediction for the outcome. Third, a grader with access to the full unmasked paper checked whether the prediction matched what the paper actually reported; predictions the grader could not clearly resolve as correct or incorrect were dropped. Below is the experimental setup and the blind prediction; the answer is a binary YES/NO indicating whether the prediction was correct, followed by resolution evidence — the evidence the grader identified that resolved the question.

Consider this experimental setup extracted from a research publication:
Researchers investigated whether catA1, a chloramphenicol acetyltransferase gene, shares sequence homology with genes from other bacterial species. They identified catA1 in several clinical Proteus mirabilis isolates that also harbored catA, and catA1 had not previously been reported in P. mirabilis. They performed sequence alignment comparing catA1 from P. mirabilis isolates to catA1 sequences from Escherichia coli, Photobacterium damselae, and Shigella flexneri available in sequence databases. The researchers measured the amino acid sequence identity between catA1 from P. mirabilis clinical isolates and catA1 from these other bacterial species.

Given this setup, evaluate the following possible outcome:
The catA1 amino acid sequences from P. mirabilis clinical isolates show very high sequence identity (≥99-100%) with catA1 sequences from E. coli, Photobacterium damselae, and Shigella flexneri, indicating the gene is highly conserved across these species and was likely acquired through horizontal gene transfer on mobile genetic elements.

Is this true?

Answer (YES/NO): NO